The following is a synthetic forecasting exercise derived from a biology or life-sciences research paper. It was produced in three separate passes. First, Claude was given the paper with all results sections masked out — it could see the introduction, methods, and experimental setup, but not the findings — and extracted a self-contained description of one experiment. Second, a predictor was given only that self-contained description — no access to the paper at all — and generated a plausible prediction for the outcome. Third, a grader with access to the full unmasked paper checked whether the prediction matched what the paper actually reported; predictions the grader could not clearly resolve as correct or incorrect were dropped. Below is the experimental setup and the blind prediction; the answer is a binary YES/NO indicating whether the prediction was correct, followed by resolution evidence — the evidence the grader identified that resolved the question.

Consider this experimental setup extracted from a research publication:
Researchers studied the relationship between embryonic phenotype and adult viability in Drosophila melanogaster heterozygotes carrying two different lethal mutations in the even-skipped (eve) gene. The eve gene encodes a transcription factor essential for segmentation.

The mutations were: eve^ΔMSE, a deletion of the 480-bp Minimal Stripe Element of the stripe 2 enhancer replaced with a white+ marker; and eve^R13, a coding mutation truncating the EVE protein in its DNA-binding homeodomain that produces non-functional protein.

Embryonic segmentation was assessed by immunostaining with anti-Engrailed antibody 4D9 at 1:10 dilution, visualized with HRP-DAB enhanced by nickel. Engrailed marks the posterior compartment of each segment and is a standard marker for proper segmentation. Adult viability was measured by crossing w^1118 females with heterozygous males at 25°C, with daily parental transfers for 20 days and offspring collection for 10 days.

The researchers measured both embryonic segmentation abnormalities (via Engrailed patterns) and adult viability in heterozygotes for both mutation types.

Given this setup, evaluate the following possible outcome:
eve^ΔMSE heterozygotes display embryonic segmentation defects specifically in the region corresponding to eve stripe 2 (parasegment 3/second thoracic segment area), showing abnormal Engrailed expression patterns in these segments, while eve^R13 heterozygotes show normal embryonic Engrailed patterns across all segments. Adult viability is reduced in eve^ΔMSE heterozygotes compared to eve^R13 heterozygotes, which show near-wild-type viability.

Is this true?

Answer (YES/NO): NO